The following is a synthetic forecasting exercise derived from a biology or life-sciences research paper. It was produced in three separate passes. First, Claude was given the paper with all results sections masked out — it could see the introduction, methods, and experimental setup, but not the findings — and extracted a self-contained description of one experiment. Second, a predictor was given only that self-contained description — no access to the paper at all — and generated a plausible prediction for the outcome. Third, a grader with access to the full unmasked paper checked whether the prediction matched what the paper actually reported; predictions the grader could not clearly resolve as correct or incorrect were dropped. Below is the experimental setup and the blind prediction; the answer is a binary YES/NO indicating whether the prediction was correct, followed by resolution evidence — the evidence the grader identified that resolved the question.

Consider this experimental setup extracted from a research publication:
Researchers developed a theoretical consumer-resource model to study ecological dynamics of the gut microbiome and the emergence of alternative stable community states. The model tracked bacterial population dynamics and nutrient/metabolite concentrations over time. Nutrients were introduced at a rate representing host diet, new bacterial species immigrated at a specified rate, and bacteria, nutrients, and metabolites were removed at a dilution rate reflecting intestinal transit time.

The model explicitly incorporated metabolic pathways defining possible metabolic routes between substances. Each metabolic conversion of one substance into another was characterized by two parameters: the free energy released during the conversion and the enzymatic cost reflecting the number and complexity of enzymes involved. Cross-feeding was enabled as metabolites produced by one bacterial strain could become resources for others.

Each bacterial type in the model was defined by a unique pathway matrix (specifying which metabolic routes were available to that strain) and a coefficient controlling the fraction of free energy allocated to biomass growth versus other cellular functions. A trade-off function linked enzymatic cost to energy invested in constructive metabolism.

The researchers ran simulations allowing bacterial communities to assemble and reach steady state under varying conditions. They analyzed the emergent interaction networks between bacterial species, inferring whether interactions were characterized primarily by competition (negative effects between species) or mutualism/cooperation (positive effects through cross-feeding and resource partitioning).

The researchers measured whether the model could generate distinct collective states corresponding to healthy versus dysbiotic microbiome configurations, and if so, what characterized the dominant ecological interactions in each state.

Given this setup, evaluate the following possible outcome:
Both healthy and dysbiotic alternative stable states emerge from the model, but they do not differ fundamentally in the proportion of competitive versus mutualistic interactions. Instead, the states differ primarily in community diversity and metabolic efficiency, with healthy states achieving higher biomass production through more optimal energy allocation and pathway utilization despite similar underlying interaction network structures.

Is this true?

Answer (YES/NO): NO